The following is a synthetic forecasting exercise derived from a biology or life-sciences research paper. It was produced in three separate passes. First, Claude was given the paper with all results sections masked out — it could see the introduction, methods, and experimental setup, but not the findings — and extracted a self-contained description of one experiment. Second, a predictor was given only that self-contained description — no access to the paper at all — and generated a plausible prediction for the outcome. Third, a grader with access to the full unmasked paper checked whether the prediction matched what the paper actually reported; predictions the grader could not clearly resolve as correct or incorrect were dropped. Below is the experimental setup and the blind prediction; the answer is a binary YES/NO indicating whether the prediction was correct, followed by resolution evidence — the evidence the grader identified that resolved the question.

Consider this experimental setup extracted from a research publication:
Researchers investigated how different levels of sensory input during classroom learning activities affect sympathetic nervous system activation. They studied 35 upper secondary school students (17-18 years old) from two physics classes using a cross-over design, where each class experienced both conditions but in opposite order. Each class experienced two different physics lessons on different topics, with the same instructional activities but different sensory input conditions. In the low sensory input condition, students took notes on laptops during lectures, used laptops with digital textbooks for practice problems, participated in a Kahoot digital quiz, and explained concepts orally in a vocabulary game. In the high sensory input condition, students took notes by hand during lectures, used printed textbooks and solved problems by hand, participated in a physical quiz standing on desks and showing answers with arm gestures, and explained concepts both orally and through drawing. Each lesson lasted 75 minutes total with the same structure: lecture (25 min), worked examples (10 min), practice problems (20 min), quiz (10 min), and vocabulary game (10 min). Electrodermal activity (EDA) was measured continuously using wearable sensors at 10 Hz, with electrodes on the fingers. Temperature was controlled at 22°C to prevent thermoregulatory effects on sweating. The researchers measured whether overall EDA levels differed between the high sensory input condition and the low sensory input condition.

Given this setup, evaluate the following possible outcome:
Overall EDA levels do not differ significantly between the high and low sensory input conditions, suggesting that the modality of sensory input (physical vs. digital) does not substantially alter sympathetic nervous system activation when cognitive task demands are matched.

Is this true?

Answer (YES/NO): NO